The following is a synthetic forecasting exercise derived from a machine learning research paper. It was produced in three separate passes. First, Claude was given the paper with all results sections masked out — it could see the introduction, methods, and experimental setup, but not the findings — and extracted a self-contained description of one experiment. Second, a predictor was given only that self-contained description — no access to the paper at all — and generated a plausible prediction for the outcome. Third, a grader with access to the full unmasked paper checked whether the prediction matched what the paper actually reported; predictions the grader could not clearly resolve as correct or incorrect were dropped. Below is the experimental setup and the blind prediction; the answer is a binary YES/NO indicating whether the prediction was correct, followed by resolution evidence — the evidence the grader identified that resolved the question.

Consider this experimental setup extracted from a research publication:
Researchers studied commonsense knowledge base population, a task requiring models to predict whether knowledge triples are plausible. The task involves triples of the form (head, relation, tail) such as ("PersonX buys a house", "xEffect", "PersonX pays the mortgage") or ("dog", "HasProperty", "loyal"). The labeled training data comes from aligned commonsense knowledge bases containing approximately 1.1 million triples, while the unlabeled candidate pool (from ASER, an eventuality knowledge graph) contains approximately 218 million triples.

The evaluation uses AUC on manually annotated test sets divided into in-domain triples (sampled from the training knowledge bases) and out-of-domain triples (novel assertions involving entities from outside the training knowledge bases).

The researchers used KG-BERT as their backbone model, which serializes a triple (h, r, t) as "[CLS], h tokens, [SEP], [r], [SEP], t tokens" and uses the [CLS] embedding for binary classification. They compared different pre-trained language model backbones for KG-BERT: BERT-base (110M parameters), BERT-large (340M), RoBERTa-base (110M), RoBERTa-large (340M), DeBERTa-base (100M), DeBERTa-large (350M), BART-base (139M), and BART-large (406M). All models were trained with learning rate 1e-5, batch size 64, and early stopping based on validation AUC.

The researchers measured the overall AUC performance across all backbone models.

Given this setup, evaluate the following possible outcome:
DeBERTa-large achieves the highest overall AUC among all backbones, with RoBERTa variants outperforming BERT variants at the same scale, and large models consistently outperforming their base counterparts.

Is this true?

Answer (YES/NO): NO